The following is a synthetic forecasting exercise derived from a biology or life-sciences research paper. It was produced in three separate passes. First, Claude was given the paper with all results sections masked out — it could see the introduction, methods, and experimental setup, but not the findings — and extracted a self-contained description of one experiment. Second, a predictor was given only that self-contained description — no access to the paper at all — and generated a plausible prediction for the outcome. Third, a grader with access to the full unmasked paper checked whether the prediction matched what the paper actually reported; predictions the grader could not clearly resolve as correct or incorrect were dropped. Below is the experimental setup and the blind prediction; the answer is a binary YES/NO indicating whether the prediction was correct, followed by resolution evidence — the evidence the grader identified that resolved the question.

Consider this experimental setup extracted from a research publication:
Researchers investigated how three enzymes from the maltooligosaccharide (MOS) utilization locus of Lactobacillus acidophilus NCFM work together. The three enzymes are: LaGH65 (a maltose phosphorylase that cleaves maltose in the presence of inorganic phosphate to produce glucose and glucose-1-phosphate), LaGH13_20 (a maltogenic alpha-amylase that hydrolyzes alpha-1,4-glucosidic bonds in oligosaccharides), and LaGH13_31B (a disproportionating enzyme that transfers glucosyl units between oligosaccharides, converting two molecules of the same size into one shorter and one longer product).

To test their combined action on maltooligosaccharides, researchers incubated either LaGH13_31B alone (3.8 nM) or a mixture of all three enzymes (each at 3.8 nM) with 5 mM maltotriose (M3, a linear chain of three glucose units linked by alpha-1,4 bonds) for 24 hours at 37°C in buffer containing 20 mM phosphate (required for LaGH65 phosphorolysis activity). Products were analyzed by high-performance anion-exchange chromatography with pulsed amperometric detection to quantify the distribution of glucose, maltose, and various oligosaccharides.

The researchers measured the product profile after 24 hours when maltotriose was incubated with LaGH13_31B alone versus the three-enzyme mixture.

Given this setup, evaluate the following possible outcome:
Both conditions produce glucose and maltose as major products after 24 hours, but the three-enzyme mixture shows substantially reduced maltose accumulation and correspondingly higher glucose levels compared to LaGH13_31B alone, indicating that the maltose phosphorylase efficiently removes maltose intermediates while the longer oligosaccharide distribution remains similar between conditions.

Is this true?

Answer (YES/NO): NO